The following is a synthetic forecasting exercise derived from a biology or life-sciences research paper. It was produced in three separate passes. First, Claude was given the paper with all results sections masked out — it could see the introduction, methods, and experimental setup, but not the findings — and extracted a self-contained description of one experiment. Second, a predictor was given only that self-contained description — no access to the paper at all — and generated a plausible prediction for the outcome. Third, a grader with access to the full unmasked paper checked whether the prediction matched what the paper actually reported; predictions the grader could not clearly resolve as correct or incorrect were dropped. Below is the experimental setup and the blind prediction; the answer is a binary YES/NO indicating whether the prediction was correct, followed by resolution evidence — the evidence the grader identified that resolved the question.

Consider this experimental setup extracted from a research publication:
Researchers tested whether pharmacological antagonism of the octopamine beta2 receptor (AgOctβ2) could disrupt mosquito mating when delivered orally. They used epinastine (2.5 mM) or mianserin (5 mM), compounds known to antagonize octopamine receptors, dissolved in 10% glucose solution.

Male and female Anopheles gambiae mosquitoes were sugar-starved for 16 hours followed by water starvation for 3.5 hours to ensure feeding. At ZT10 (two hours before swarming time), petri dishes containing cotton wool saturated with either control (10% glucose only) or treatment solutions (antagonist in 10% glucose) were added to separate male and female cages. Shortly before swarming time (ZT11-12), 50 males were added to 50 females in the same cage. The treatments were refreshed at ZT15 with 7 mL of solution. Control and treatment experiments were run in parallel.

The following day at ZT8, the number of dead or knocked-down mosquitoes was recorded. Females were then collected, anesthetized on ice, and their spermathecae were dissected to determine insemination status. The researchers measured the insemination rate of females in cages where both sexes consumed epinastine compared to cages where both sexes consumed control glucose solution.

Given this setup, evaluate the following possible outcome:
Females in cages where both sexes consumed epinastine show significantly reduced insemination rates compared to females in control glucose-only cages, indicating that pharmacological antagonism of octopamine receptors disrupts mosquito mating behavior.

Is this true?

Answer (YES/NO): NO